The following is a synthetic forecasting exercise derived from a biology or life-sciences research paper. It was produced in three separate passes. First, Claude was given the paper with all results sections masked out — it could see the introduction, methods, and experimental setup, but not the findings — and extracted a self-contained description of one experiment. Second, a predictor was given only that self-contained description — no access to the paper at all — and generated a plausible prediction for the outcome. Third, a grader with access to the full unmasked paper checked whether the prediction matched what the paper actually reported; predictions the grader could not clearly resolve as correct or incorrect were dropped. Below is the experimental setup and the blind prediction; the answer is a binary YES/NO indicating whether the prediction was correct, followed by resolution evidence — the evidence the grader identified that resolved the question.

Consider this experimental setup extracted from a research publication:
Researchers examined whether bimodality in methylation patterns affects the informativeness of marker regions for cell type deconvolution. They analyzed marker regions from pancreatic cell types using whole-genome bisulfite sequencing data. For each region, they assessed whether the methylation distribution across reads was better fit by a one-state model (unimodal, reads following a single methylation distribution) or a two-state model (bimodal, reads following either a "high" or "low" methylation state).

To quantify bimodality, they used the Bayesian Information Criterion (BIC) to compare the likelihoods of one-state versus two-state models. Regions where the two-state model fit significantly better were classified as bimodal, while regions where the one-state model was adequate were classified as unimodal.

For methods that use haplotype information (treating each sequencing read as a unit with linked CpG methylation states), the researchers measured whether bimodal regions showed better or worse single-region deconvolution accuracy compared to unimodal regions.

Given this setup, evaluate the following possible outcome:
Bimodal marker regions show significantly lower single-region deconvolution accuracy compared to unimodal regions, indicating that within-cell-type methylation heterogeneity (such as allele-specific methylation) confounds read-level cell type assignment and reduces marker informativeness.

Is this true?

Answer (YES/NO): NO